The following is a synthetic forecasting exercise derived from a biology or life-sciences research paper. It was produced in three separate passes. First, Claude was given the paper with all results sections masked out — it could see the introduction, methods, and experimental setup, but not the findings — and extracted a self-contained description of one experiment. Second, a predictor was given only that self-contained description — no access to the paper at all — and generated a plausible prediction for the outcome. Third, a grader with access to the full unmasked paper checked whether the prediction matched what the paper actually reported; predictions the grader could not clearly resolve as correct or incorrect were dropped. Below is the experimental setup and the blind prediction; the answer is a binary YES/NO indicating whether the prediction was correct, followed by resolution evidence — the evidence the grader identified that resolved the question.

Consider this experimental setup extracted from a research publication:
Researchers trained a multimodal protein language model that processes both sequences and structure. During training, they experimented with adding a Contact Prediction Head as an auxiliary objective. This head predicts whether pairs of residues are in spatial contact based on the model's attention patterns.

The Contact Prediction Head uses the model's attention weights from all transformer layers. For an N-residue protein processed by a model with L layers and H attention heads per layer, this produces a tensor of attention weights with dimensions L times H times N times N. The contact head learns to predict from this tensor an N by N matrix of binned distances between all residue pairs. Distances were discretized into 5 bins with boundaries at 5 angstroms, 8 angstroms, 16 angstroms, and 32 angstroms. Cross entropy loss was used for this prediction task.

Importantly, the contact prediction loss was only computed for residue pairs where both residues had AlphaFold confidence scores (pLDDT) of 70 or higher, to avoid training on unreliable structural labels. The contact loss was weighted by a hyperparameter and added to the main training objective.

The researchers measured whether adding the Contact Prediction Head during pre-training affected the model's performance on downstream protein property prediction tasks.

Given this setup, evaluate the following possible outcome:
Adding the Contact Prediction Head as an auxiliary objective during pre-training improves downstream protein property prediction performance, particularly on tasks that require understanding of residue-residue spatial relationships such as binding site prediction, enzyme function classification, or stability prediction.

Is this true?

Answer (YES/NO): NO